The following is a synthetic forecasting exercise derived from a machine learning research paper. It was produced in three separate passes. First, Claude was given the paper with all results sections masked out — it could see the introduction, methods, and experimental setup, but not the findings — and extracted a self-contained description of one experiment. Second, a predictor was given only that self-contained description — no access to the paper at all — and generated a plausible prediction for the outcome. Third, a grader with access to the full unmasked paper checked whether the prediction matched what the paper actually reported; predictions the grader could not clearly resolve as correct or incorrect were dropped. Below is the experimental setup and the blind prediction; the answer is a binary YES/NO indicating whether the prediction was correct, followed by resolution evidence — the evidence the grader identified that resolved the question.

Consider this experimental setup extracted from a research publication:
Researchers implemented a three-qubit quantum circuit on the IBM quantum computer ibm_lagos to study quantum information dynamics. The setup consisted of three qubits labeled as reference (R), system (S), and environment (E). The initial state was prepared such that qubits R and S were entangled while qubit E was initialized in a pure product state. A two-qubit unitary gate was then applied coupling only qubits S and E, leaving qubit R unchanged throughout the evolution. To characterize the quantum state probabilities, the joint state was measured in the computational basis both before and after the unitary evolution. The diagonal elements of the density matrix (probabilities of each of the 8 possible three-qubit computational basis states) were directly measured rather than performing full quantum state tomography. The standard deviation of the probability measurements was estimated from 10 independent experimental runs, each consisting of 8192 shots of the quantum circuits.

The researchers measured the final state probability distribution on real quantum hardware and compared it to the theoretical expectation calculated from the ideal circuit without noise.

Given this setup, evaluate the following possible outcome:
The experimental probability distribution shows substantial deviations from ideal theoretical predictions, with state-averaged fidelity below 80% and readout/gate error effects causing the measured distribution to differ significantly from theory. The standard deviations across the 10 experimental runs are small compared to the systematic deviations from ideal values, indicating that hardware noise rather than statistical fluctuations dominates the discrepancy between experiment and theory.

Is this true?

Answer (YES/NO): NO